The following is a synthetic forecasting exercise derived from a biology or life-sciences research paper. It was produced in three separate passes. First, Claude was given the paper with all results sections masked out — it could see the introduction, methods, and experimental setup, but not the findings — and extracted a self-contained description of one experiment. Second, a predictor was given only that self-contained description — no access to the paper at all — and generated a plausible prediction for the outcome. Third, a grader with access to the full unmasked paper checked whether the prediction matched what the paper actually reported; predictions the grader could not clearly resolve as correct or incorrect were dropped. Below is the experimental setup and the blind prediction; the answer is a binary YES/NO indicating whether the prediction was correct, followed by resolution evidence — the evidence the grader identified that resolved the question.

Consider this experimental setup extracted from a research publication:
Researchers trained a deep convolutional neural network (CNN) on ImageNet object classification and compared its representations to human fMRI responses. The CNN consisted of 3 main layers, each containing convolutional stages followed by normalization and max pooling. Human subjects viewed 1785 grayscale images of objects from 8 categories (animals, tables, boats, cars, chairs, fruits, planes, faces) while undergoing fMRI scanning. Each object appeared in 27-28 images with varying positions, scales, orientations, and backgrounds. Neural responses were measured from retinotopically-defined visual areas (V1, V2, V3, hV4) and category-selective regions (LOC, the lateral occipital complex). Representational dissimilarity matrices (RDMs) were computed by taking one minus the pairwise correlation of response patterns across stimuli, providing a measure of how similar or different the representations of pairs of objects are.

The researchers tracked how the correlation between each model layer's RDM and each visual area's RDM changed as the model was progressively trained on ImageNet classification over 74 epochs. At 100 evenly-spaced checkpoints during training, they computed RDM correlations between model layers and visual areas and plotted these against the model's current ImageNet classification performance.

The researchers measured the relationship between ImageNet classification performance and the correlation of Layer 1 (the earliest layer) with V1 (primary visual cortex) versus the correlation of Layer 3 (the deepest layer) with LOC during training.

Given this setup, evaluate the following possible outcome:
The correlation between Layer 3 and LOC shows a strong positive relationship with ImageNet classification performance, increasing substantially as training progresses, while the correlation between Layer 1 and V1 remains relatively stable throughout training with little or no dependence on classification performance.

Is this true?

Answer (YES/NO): NO